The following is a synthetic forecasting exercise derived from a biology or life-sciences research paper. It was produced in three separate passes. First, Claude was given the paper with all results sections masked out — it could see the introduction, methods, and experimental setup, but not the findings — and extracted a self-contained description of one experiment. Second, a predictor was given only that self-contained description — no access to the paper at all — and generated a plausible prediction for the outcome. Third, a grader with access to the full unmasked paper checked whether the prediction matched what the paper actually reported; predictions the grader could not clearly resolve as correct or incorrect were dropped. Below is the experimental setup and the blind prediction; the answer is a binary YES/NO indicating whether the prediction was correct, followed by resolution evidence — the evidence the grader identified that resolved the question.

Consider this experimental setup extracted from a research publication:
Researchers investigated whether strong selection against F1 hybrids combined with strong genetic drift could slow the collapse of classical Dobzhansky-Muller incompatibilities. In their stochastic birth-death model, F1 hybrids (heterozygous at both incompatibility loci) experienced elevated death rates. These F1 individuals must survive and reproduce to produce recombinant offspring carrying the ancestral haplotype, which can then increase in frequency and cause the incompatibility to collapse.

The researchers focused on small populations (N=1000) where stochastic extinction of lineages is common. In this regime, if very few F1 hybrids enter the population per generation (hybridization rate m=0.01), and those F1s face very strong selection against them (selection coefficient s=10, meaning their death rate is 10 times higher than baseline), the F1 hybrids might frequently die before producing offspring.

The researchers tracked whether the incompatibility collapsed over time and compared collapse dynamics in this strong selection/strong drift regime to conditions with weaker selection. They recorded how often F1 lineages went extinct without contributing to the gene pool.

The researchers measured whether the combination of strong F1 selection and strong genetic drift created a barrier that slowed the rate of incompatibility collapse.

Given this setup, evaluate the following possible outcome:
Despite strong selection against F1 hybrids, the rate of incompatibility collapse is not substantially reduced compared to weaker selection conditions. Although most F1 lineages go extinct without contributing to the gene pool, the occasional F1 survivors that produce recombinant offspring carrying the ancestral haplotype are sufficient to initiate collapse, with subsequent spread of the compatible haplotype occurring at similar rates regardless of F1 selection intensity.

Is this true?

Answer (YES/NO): NO